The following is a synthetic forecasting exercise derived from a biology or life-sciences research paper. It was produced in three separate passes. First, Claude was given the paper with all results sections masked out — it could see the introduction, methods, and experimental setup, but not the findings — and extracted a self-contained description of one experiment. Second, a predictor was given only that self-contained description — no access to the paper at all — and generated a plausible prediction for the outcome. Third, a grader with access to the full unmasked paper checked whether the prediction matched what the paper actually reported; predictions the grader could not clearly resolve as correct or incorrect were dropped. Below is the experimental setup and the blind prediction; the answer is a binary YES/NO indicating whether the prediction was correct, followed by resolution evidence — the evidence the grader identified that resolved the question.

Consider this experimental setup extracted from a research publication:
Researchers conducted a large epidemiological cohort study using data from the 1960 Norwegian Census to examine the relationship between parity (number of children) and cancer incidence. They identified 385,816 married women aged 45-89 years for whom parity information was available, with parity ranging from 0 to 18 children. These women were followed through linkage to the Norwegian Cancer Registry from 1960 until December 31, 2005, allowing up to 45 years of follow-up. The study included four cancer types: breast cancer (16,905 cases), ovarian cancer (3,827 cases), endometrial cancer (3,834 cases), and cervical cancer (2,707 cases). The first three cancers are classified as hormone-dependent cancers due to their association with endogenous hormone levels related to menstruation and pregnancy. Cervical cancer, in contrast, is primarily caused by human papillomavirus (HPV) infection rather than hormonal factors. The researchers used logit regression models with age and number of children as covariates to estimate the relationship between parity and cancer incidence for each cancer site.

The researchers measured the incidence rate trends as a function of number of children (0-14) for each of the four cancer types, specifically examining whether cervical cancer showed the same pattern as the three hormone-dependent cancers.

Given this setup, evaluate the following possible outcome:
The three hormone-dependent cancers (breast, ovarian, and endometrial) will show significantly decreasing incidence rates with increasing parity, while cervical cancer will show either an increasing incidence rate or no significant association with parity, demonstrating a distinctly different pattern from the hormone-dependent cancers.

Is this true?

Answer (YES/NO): YES